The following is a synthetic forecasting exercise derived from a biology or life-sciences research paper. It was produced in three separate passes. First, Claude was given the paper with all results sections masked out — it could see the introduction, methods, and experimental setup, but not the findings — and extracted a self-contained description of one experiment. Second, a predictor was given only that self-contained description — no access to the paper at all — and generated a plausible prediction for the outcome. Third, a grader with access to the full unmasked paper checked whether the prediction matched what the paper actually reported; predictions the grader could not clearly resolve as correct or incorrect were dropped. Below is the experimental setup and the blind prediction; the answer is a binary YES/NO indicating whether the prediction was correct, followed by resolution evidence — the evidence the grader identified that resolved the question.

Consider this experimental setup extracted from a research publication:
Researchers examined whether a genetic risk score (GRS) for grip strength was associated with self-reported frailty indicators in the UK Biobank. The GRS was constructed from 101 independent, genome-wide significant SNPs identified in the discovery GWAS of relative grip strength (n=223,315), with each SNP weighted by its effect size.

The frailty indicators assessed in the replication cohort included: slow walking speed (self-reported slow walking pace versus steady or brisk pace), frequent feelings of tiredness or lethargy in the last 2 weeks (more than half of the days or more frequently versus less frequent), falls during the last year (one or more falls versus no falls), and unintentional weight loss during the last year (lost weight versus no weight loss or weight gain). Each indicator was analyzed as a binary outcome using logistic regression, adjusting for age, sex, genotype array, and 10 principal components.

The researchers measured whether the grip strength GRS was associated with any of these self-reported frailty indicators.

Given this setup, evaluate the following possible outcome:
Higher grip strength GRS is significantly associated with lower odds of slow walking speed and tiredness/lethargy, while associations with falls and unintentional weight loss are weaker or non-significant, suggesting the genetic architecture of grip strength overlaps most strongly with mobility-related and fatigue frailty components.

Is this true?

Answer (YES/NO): NO